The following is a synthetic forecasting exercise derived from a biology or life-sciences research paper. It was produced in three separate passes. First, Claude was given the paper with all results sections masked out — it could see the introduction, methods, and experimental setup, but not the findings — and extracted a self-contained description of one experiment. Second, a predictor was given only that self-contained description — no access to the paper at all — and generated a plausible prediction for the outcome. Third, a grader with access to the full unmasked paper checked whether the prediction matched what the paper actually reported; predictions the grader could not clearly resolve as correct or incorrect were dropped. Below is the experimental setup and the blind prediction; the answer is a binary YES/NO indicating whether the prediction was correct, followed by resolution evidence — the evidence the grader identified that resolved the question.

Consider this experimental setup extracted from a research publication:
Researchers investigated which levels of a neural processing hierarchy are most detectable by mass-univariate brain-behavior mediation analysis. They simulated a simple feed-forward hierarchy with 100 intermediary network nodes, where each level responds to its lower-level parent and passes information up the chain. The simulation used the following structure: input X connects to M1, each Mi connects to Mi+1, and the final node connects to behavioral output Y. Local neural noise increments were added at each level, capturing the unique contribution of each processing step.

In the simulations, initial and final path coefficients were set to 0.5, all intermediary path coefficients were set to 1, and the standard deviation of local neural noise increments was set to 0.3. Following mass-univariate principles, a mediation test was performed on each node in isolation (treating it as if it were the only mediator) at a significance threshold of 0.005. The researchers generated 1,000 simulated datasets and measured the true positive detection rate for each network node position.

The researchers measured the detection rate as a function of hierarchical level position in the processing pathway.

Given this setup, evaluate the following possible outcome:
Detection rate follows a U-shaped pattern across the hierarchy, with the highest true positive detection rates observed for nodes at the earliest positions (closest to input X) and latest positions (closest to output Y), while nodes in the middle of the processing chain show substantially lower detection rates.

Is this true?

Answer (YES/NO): NO